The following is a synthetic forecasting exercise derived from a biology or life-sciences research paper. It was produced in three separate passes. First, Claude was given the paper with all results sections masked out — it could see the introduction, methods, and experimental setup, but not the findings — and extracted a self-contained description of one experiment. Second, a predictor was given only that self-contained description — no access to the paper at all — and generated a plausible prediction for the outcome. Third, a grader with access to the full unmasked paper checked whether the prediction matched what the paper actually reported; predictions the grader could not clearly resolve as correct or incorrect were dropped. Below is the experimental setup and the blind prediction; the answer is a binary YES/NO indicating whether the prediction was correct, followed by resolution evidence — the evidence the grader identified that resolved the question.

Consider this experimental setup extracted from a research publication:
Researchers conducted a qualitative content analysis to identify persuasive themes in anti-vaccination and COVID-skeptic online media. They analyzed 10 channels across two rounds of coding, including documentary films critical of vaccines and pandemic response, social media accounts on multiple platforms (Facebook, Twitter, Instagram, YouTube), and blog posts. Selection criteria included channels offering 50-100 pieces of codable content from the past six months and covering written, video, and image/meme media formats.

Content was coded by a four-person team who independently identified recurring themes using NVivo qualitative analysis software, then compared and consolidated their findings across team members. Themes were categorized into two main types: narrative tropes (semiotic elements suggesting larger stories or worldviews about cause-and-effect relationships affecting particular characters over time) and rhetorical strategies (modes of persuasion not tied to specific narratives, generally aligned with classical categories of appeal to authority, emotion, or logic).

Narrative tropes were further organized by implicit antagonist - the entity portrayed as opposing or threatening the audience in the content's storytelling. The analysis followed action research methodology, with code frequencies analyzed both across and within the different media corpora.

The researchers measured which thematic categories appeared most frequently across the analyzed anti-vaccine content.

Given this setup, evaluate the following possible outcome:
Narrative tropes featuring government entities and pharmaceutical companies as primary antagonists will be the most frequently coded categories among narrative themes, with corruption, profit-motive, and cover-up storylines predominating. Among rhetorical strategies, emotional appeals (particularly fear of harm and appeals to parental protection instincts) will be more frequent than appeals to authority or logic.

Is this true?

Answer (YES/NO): YES